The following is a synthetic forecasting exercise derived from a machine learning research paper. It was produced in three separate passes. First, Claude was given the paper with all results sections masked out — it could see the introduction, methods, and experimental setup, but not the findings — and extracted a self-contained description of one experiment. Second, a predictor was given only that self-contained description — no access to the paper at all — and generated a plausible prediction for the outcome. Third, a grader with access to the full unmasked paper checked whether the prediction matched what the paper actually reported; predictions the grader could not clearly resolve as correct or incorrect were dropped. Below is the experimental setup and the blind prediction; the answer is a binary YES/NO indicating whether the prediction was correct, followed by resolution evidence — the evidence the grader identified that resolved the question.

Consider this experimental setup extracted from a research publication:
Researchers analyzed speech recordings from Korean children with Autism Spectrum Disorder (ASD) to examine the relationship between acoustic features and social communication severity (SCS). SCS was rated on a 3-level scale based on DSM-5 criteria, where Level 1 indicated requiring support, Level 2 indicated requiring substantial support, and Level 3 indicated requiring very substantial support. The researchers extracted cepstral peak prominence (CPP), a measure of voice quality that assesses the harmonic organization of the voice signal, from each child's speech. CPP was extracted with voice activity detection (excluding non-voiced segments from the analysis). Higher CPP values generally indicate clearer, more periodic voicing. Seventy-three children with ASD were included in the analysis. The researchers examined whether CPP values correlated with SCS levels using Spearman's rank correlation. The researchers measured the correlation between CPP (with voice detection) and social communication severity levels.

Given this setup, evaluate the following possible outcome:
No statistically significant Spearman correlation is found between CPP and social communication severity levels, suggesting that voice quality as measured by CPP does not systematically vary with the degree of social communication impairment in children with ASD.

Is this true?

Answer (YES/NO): NO